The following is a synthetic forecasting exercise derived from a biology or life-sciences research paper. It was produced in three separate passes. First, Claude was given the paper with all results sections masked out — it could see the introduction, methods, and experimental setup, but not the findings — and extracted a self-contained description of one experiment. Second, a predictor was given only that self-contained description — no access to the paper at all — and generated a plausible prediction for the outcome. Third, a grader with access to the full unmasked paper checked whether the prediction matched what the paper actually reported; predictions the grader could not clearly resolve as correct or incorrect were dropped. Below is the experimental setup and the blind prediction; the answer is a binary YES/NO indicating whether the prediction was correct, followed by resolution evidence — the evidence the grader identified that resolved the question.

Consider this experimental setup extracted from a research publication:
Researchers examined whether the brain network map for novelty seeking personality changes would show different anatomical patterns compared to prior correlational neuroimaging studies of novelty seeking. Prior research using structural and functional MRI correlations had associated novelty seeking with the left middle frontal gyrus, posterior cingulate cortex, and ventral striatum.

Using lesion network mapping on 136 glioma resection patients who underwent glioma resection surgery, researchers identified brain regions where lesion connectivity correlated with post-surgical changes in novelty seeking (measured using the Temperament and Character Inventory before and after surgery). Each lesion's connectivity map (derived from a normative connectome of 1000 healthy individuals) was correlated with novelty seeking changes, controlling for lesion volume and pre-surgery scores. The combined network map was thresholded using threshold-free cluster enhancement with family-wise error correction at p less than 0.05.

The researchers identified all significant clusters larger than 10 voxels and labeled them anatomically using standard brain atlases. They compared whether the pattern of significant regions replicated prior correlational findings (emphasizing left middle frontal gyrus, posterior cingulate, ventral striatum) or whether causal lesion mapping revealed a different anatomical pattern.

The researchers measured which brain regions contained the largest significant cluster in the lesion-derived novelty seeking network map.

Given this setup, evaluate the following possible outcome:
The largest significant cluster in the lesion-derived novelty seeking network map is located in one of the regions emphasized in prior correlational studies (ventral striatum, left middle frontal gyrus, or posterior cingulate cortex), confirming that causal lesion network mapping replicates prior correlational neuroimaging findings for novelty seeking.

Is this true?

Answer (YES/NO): NO